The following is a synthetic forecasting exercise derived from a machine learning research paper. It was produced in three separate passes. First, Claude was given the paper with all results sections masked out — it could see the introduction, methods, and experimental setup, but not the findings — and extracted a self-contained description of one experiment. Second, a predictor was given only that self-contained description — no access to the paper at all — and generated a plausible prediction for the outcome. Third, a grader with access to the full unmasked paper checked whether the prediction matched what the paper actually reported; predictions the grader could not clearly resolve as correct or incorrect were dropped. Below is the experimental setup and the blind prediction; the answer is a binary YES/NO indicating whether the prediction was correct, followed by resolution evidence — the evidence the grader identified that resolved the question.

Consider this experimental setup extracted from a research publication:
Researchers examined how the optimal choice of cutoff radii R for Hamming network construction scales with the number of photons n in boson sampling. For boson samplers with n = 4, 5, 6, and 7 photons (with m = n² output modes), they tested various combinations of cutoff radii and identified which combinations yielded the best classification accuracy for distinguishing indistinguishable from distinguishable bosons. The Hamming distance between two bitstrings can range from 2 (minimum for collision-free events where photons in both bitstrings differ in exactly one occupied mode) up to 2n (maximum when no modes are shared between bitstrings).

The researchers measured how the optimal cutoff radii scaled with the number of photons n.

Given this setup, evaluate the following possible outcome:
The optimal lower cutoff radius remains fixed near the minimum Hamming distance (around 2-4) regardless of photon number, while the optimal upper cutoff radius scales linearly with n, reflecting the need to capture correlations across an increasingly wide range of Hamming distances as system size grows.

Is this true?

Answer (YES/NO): NO